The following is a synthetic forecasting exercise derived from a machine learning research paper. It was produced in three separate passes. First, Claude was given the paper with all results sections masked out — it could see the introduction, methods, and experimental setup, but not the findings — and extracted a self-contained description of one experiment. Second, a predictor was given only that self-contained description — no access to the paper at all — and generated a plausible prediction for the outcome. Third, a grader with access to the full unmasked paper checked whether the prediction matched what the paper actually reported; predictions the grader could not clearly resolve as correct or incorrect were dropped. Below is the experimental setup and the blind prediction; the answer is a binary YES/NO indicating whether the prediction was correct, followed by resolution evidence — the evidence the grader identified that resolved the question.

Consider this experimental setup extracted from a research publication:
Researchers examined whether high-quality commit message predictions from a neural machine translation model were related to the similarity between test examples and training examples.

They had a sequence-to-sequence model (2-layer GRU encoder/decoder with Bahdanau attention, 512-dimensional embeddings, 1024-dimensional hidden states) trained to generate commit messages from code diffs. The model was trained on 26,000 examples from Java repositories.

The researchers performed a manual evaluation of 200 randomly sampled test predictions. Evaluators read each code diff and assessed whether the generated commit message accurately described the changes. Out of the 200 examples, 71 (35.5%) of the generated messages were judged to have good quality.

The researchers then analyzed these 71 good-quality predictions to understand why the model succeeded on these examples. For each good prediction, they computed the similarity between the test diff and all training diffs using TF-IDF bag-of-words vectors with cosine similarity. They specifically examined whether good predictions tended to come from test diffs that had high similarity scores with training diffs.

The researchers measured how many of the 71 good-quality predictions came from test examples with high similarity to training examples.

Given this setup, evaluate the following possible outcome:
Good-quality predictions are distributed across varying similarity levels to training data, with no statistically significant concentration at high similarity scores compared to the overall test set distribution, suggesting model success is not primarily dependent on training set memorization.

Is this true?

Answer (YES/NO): NO